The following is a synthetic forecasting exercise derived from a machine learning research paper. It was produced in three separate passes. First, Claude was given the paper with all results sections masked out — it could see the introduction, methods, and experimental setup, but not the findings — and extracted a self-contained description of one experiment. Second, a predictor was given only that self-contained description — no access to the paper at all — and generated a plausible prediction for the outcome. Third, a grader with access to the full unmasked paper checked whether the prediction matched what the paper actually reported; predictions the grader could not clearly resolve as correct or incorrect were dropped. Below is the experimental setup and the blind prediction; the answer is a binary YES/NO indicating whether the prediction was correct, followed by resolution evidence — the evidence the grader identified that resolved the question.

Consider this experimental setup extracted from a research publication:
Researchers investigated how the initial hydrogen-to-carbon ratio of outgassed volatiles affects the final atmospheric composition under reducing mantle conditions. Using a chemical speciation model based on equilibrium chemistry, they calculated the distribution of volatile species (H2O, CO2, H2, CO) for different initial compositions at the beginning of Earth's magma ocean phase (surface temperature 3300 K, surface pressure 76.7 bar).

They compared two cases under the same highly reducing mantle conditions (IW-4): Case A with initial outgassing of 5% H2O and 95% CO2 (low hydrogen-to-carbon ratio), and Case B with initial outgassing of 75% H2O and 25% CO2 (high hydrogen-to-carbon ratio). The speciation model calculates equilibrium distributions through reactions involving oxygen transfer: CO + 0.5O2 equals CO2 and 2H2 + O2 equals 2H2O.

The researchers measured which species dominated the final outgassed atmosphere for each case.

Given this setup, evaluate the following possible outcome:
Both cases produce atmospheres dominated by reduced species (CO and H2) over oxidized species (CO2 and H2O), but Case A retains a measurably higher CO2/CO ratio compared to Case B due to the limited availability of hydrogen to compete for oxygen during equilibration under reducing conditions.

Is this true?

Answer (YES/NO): YES